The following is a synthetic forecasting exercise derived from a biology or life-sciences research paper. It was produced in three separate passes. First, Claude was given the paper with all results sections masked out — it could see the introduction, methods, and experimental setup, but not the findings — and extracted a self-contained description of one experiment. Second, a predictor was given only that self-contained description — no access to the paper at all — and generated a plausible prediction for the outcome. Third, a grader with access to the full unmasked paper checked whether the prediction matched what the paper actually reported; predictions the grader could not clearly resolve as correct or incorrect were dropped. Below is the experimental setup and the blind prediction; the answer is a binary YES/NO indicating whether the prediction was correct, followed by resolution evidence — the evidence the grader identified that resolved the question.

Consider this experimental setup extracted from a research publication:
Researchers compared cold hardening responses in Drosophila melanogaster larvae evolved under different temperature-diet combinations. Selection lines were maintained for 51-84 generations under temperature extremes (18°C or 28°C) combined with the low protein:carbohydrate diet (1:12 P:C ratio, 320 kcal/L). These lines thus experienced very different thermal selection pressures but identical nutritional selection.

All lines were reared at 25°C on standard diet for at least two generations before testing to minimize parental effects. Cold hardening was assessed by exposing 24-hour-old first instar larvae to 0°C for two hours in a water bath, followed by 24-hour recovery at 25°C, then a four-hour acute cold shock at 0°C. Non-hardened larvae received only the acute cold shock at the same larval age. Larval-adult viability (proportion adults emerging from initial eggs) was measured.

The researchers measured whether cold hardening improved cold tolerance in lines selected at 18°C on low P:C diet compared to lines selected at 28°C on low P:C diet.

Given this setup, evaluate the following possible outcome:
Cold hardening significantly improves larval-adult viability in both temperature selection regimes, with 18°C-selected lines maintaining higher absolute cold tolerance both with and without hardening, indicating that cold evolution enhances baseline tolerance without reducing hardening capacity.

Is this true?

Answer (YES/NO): NO